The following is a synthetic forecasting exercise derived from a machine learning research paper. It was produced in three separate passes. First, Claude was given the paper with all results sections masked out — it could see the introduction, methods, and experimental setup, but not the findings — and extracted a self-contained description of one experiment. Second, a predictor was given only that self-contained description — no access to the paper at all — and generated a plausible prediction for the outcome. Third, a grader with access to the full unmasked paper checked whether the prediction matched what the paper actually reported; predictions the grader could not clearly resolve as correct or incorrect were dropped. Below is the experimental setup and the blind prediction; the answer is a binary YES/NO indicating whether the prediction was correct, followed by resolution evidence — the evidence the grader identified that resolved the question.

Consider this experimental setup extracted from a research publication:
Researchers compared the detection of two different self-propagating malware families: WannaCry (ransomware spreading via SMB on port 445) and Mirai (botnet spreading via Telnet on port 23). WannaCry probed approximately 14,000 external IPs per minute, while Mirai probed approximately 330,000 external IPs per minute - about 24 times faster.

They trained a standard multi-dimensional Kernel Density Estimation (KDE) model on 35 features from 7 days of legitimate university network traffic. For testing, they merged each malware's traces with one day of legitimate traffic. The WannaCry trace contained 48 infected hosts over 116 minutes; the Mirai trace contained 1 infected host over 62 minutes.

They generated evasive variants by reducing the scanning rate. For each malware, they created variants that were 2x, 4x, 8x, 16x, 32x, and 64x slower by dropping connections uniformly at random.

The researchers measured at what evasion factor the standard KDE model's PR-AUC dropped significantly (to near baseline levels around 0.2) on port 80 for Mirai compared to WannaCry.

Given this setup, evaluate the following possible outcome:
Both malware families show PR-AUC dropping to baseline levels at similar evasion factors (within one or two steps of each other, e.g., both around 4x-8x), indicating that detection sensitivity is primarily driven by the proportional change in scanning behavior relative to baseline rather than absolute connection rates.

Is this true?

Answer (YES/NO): NO